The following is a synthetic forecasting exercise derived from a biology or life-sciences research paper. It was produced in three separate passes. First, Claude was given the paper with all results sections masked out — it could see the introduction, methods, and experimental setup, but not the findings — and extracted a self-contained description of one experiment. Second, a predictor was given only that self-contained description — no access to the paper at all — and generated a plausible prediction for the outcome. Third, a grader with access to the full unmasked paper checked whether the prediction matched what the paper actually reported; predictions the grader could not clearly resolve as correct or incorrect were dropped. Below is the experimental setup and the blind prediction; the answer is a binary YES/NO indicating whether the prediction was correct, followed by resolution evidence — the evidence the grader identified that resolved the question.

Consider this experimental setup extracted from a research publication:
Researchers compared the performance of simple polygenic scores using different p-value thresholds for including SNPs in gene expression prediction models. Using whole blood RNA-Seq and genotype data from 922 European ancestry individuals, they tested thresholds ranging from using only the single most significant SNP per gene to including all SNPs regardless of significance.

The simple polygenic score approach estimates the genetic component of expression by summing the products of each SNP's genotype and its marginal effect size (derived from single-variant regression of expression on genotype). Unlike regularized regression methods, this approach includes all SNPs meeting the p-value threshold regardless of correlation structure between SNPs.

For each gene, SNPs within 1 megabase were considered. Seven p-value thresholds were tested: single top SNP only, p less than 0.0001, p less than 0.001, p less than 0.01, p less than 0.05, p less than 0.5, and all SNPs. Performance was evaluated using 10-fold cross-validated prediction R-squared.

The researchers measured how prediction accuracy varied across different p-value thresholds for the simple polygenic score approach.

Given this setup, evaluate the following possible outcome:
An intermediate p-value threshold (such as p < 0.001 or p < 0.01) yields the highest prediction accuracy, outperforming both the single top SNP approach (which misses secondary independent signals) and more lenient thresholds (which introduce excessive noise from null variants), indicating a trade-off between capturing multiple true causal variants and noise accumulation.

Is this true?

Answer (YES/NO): NO